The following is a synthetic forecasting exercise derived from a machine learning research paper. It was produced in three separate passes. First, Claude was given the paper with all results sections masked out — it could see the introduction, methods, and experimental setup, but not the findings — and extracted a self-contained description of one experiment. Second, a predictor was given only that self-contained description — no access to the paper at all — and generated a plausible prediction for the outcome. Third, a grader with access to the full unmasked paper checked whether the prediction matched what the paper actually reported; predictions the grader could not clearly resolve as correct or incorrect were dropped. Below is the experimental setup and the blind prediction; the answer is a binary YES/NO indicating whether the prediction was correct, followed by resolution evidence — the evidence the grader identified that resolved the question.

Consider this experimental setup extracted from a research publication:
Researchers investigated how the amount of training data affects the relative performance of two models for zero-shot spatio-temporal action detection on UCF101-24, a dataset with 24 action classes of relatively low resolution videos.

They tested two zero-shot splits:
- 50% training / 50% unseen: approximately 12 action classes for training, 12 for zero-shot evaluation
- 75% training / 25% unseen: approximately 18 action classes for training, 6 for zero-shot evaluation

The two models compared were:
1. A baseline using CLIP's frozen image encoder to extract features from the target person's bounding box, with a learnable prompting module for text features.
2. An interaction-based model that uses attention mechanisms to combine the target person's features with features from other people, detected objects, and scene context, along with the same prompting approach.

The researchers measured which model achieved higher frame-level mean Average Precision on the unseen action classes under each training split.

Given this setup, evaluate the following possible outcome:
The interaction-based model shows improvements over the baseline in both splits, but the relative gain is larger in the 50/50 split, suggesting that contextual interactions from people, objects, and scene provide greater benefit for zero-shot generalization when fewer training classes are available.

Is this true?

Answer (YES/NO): NO